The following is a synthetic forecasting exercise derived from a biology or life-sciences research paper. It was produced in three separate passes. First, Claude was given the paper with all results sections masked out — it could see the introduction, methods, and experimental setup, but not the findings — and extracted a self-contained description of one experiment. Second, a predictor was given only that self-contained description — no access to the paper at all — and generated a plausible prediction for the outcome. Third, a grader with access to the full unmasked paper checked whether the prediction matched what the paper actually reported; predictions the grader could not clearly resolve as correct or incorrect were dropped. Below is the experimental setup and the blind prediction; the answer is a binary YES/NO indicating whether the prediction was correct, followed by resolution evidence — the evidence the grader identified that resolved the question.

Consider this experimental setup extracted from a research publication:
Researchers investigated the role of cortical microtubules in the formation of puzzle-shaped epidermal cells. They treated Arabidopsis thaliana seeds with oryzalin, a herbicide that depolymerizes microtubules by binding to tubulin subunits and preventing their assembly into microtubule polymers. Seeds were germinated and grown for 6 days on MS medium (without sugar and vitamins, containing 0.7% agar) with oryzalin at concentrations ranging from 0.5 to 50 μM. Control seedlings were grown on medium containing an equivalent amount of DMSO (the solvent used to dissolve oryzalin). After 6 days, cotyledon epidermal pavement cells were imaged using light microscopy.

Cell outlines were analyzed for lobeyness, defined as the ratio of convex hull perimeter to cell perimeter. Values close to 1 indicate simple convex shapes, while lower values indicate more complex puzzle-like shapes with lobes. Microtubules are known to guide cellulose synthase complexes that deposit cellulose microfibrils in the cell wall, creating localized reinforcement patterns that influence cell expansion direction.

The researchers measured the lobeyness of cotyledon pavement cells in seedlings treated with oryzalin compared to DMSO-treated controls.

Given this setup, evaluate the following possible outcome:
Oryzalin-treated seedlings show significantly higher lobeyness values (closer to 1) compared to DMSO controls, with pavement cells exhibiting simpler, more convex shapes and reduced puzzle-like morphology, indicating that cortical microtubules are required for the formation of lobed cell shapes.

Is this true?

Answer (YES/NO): NO